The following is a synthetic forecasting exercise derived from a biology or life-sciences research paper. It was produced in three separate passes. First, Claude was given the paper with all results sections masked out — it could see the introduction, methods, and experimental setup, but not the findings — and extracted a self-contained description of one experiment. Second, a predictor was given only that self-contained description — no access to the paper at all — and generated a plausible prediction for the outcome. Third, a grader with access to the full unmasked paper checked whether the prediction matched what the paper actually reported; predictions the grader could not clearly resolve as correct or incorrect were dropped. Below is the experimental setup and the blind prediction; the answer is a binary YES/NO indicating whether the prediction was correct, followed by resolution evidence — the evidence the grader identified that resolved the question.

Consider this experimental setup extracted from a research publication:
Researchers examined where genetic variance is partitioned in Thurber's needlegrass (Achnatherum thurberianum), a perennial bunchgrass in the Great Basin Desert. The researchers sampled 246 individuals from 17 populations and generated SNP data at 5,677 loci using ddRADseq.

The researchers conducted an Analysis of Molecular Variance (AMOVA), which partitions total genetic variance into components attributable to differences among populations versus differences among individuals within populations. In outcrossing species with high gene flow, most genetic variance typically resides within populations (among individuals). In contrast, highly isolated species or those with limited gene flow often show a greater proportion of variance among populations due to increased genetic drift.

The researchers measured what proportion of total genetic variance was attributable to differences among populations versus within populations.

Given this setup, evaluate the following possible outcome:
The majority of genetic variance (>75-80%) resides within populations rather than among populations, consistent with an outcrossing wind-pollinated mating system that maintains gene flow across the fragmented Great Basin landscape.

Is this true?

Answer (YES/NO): NO